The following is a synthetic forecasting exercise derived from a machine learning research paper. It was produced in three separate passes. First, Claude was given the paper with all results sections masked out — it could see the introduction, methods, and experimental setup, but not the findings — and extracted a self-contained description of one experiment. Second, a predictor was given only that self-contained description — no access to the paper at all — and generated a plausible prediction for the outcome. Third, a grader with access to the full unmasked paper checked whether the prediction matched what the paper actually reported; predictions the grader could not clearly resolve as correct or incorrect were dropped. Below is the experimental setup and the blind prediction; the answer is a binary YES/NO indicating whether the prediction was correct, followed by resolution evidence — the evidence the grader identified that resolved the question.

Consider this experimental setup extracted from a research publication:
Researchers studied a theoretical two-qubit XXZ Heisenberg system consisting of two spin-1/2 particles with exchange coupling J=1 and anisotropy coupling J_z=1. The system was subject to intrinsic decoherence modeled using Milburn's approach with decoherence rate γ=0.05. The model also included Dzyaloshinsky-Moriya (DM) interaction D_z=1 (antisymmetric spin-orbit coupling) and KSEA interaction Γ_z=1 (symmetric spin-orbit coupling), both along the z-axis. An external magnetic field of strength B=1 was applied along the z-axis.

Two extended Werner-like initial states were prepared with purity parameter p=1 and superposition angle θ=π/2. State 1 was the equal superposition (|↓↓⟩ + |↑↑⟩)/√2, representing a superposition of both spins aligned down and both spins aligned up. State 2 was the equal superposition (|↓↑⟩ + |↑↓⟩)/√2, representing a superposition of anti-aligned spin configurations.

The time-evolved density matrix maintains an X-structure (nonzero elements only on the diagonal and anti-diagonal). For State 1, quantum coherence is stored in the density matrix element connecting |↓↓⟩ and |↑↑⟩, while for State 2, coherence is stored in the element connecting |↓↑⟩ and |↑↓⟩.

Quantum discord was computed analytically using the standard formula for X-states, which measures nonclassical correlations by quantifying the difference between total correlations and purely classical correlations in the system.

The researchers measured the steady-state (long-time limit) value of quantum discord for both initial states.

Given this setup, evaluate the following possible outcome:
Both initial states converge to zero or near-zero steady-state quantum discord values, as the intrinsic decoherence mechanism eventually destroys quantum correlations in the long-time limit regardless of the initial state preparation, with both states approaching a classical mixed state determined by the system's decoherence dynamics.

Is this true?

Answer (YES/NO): NO